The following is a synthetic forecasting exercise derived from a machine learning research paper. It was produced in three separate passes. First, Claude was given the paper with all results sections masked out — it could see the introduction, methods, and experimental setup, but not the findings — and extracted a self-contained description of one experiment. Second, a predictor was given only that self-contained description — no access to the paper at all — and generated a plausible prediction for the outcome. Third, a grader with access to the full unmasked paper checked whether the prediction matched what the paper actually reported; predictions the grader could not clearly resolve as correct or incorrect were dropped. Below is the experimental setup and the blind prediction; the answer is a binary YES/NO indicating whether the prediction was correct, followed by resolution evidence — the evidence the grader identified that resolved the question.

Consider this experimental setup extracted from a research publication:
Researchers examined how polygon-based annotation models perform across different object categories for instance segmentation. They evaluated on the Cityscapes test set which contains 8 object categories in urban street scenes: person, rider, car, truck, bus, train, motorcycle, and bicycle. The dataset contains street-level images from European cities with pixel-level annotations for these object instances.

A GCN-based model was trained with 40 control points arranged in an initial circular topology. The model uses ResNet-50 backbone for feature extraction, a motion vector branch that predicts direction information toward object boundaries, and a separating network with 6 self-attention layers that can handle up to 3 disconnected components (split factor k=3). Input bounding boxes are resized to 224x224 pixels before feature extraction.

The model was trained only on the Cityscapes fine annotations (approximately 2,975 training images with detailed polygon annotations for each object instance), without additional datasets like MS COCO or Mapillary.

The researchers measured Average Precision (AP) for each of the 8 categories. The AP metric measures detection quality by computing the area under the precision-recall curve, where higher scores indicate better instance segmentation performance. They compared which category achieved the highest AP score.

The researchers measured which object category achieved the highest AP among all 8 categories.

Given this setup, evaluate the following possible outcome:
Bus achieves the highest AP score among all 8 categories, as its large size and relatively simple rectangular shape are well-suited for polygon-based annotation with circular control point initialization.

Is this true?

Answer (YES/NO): NO